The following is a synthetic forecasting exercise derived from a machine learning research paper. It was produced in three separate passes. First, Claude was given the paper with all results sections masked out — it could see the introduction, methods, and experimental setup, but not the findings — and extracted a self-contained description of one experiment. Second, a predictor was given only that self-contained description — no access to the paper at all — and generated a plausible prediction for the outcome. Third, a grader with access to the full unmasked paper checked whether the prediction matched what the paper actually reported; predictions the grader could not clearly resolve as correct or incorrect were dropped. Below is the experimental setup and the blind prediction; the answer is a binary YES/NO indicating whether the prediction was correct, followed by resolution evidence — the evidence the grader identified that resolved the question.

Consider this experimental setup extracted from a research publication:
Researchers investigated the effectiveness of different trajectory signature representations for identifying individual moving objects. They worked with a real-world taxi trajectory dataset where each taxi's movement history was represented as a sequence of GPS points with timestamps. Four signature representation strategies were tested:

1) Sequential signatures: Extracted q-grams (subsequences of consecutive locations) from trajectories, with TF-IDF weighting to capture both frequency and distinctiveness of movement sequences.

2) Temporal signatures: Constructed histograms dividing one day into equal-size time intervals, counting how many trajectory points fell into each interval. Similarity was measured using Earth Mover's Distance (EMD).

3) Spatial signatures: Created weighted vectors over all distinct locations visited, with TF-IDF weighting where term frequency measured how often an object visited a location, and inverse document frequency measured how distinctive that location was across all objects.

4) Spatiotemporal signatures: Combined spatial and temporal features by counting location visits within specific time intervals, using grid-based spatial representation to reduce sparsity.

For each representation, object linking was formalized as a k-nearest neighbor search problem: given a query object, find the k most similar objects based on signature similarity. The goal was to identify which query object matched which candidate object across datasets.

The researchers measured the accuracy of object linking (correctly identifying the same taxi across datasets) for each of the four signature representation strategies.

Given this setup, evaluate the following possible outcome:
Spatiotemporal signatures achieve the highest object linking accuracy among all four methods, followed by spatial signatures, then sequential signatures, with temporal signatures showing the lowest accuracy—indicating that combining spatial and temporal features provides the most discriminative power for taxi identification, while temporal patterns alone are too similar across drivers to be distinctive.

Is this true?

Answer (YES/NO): NO